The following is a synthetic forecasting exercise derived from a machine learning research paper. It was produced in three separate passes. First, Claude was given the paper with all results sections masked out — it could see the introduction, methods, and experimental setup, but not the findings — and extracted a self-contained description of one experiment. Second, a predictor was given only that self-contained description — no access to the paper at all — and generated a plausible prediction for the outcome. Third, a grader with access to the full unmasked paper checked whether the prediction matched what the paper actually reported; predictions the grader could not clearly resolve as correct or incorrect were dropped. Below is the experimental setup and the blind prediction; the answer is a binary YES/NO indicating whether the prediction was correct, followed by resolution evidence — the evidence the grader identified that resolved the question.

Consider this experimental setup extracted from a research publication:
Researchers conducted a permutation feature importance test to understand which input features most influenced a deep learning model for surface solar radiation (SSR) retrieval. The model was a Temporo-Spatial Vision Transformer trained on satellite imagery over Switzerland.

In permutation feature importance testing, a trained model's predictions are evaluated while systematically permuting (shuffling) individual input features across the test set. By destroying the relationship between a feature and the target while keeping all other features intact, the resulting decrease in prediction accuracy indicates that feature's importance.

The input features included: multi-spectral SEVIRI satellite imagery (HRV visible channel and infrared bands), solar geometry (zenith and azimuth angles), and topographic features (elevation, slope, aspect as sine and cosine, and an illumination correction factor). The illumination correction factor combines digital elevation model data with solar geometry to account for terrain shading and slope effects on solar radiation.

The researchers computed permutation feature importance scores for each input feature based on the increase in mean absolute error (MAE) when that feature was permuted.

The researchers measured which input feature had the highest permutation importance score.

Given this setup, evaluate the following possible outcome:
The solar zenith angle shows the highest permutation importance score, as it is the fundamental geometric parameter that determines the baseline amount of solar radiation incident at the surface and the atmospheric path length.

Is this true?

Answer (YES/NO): NO